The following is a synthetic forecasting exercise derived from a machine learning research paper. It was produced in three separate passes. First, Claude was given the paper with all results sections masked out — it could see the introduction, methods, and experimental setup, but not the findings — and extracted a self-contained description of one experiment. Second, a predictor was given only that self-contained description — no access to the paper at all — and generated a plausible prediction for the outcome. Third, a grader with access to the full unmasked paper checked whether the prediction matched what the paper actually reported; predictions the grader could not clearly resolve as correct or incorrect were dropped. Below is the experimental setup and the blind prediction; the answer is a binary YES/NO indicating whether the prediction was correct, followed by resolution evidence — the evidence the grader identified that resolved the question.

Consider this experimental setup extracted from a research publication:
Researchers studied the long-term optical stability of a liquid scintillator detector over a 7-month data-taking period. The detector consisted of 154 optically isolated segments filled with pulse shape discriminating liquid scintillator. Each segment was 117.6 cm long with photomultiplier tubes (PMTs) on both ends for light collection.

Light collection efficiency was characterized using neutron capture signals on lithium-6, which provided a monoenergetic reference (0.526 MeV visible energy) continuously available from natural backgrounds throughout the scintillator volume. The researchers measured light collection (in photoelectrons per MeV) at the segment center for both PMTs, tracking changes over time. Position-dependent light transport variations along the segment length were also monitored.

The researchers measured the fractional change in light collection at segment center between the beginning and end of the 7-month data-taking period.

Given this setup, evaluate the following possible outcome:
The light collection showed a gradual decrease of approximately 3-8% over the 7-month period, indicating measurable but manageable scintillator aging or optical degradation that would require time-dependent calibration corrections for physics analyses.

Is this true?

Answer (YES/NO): NO